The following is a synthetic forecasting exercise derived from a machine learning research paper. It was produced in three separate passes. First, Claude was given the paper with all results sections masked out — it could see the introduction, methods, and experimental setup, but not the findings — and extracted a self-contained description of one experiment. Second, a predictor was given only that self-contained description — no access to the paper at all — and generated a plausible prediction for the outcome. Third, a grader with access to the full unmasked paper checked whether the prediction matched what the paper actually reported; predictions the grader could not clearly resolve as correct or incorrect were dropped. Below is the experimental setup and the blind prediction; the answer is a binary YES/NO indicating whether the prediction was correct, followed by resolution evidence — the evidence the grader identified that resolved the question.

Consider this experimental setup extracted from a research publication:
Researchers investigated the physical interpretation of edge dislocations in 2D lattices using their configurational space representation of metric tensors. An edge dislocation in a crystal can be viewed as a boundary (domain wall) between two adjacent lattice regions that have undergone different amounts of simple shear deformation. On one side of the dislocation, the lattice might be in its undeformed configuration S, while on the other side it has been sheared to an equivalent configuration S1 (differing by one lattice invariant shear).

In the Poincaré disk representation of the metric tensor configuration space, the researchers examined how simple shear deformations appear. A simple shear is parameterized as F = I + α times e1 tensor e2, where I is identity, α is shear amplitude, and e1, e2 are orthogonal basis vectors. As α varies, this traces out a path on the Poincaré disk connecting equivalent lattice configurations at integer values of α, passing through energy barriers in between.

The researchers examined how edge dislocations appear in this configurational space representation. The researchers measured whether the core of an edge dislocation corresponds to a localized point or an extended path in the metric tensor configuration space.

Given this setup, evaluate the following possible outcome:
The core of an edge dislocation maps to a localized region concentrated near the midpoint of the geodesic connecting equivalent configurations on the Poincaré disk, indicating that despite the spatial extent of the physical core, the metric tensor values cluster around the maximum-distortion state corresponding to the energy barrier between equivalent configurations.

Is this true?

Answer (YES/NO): NO